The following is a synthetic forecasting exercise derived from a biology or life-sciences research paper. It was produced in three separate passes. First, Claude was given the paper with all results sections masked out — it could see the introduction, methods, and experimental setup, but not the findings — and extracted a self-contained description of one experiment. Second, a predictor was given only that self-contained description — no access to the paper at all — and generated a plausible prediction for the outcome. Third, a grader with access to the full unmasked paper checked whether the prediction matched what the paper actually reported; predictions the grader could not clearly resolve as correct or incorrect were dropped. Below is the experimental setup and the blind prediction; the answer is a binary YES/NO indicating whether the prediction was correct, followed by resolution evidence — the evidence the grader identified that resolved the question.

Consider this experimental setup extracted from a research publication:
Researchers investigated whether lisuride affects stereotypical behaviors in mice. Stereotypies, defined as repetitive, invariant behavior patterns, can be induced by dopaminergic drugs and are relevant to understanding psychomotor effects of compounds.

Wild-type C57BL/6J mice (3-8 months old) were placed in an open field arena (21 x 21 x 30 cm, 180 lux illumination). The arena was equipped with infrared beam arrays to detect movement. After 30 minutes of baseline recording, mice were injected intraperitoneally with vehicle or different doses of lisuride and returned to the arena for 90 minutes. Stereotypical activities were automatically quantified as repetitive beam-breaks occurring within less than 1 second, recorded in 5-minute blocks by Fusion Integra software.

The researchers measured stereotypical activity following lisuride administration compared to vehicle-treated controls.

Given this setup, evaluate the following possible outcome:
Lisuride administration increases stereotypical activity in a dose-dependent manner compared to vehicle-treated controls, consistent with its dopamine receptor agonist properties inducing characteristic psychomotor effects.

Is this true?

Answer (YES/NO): NO